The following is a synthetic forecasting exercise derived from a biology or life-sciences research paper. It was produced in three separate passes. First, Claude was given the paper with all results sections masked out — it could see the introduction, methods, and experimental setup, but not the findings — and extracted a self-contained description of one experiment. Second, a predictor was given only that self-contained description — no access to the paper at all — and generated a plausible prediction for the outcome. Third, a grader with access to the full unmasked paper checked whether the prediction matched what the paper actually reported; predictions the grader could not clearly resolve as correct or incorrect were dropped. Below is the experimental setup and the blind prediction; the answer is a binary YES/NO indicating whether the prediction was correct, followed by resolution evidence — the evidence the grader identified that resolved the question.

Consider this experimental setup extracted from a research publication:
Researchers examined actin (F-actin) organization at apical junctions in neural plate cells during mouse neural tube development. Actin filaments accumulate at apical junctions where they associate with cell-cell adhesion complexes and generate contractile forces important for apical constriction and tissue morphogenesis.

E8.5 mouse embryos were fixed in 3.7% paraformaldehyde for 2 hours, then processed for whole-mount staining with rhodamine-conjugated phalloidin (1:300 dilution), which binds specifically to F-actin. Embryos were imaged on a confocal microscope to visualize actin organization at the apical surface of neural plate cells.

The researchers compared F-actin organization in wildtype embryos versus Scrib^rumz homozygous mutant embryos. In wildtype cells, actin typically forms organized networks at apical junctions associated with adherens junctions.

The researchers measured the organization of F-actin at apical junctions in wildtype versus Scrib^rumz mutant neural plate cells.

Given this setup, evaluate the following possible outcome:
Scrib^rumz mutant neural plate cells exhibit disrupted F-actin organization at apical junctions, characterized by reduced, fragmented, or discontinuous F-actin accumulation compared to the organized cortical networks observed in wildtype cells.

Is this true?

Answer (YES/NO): YES